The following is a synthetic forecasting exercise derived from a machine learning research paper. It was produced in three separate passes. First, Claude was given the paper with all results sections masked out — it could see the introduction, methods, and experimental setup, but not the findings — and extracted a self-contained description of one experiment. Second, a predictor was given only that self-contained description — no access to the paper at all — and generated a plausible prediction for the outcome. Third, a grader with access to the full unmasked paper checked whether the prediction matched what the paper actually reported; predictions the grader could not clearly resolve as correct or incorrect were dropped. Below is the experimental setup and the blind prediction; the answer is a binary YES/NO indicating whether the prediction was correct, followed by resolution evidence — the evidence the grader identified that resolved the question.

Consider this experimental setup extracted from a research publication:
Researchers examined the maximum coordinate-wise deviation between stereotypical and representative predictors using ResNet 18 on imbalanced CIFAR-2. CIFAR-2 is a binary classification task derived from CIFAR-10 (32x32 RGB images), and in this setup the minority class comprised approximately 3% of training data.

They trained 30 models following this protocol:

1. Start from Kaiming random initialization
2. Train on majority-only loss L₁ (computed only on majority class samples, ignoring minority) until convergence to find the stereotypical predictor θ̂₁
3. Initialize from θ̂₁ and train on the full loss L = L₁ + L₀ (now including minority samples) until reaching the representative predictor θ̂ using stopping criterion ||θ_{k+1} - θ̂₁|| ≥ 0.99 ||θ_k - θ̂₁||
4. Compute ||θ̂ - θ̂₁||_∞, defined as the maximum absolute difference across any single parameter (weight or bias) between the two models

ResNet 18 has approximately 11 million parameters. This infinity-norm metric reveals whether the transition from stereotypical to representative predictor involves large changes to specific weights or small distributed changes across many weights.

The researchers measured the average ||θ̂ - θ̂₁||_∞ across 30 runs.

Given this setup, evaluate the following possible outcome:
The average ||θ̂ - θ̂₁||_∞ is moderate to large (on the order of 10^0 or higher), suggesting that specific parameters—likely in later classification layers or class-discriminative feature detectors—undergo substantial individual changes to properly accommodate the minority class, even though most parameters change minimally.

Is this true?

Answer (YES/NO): NO